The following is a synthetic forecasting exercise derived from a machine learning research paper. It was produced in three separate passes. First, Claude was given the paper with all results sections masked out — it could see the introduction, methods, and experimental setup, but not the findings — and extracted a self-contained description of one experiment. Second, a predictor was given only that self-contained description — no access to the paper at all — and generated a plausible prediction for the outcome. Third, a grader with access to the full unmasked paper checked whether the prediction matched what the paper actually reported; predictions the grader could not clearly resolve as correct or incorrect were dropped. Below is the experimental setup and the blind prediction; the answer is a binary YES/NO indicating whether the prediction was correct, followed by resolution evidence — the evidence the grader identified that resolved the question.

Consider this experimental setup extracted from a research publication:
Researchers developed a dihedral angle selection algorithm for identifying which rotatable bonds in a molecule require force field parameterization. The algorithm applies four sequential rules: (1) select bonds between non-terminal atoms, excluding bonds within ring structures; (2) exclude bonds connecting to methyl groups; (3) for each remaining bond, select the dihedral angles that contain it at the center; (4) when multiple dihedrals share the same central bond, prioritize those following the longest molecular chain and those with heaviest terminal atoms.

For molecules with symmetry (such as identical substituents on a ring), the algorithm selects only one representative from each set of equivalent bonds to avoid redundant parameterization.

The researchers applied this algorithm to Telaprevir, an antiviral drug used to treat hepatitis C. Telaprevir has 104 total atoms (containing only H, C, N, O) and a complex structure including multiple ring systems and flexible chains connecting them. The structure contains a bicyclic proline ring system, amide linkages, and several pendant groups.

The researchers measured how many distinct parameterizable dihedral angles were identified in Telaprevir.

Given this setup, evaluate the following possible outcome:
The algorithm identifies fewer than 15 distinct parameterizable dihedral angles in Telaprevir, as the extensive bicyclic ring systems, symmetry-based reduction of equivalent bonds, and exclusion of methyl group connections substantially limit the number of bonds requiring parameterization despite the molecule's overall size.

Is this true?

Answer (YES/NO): NO